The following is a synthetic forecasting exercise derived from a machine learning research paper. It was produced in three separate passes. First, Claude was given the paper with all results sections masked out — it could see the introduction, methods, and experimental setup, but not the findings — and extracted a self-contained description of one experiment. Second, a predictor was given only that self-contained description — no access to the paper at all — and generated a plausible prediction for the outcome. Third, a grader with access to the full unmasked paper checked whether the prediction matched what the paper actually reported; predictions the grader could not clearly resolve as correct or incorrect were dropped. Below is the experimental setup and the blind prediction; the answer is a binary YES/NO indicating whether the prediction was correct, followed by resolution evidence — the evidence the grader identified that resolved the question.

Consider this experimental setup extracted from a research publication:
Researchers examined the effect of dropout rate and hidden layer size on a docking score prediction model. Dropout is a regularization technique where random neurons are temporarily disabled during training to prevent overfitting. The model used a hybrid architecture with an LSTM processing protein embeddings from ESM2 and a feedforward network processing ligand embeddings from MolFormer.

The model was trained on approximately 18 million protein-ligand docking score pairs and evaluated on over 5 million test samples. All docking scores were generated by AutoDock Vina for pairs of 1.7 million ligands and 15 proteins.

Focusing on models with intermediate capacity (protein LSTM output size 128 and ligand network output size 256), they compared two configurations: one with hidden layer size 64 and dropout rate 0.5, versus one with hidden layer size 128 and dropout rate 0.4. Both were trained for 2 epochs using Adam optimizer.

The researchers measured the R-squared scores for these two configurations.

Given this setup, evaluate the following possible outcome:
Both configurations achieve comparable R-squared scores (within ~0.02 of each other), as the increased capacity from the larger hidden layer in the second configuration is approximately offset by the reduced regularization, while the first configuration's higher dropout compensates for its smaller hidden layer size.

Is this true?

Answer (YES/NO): YES